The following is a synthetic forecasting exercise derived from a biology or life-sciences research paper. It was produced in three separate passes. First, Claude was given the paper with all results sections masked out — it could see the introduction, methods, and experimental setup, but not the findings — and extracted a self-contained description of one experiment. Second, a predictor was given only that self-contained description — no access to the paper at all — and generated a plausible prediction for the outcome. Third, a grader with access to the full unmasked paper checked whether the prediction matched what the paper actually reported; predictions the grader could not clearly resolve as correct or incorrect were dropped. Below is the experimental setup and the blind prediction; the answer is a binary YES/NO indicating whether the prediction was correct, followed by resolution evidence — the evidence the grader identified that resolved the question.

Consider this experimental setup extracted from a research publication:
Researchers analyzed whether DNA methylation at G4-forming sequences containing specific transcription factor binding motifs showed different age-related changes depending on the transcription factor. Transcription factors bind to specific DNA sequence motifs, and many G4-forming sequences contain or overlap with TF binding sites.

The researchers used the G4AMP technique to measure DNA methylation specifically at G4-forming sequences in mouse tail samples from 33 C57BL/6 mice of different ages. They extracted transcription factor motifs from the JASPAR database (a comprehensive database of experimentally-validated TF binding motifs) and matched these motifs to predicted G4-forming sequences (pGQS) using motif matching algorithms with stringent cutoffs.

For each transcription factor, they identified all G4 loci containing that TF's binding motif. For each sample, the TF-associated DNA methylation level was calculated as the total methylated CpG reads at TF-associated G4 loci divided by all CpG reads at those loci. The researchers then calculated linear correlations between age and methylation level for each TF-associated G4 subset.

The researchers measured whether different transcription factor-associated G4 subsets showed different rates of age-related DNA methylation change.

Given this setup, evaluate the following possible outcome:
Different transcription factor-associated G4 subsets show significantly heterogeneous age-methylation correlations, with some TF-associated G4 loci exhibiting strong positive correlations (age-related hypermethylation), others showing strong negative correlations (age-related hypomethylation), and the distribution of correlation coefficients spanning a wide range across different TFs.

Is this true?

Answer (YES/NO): NO